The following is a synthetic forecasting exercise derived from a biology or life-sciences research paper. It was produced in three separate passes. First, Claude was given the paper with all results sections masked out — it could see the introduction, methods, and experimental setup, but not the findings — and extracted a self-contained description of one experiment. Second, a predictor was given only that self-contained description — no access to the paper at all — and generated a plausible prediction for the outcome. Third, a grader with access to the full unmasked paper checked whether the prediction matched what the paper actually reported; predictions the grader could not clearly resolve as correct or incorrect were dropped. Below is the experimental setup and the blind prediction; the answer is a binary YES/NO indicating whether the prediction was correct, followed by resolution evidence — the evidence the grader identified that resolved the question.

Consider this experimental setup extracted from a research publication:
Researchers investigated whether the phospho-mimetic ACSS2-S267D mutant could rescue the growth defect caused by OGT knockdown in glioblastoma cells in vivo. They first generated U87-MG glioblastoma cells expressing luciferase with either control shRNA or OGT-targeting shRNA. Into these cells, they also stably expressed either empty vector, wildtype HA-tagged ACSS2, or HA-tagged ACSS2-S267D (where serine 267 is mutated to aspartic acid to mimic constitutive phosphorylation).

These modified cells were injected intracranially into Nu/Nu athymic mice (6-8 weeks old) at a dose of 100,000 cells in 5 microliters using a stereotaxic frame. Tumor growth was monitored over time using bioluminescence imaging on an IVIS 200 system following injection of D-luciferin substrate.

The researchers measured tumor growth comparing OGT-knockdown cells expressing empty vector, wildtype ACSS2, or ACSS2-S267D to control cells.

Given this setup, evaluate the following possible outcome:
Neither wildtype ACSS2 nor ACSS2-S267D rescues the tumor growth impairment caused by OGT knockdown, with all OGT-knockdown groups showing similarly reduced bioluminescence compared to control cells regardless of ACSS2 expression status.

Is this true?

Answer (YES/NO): NO